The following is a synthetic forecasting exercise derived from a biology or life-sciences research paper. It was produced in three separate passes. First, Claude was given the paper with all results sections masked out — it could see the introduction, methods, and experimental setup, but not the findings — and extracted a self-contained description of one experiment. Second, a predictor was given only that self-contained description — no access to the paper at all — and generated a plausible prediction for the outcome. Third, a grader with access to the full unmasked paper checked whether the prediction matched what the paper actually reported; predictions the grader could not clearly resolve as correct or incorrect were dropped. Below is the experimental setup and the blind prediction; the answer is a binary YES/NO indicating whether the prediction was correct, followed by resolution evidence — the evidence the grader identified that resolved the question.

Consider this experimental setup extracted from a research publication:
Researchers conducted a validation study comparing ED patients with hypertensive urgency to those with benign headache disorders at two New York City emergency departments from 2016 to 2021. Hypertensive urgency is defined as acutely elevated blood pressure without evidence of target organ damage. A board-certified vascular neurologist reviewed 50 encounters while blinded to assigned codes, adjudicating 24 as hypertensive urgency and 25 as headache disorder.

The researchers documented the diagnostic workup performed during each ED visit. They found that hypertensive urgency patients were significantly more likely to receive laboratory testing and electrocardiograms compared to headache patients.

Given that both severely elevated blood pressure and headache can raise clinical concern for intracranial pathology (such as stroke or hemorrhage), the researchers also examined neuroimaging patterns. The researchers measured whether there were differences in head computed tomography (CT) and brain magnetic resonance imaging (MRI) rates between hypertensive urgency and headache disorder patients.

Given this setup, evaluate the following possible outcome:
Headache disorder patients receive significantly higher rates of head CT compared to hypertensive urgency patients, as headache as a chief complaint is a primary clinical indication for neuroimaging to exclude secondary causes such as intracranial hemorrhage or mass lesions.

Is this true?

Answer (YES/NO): NO